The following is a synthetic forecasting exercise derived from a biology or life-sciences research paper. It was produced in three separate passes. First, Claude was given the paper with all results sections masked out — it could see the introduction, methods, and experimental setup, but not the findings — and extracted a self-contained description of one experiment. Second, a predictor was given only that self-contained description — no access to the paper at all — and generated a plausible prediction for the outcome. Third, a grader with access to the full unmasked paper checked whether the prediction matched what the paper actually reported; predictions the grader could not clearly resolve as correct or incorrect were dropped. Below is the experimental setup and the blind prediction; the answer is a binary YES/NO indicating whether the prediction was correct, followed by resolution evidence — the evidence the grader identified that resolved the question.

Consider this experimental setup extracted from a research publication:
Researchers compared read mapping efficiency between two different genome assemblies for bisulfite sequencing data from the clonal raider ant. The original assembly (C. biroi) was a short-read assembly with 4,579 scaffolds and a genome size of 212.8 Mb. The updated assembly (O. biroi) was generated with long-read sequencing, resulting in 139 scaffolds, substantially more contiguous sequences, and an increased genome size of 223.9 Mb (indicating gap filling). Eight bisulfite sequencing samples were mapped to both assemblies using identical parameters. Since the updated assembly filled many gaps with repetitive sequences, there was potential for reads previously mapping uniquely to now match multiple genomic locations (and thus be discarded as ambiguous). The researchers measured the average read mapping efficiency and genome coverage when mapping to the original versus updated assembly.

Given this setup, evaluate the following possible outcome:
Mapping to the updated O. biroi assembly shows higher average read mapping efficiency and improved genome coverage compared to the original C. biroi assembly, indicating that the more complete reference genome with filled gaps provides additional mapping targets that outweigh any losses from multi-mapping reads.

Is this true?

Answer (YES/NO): NO